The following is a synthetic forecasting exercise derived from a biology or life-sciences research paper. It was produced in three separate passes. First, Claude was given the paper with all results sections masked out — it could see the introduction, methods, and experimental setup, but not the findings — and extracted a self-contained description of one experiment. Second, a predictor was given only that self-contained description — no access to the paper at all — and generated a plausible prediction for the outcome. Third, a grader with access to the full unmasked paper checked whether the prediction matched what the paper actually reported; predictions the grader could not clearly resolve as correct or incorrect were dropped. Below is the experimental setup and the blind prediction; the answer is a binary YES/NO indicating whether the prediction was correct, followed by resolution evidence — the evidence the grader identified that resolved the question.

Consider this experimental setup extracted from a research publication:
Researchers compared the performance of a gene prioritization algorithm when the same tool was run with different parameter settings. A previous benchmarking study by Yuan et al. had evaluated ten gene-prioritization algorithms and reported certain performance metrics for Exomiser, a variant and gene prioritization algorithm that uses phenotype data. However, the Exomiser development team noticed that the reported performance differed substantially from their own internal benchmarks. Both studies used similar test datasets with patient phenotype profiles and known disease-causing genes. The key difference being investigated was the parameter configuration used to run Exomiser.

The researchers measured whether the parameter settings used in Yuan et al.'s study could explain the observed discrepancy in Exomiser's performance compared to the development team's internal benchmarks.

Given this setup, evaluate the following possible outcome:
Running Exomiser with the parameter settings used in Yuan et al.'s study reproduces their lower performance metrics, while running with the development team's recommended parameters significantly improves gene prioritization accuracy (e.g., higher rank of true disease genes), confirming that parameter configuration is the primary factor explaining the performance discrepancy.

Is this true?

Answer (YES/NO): YES